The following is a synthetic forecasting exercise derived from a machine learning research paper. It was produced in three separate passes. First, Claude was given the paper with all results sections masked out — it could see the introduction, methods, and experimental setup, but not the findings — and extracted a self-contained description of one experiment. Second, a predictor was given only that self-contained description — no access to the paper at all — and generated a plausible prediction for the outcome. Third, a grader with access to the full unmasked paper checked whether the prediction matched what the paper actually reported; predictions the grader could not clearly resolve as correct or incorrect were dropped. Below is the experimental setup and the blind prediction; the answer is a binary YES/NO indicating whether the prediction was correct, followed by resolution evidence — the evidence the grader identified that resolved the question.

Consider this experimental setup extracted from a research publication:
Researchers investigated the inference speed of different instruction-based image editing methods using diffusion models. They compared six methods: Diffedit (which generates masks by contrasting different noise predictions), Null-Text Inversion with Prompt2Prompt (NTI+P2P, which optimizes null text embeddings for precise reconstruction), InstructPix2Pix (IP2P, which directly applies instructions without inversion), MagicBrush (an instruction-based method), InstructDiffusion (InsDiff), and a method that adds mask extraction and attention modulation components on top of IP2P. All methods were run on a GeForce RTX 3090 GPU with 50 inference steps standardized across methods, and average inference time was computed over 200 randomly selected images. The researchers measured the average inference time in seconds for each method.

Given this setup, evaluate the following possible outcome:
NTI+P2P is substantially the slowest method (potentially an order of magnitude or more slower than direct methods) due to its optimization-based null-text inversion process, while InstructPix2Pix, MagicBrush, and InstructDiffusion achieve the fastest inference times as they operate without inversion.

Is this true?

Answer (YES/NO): NO